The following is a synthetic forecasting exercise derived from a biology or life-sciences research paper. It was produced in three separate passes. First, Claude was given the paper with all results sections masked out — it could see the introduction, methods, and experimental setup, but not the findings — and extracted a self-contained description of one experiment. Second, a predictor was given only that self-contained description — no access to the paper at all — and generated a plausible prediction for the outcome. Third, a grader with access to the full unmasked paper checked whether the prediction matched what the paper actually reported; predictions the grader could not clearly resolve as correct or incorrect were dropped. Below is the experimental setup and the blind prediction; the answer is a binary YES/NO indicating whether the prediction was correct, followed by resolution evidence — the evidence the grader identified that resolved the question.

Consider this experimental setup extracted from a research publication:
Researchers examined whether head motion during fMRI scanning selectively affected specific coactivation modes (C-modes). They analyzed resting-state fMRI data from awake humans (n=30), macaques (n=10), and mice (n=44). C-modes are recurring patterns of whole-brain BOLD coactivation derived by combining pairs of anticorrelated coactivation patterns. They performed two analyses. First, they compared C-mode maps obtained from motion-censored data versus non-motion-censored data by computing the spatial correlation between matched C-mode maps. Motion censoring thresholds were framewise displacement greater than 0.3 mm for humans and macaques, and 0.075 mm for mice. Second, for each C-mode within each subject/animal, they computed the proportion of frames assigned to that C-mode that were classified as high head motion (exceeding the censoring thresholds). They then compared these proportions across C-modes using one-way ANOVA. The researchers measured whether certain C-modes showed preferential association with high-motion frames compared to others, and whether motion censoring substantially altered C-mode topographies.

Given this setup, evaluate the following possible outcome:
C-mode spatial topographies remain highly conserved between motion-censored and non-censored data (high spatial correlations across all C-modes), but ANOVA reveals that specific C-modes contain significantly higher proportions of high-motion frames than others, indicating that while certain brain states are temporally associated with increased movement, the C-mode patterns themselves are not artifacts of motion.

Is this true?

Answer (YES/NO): NO